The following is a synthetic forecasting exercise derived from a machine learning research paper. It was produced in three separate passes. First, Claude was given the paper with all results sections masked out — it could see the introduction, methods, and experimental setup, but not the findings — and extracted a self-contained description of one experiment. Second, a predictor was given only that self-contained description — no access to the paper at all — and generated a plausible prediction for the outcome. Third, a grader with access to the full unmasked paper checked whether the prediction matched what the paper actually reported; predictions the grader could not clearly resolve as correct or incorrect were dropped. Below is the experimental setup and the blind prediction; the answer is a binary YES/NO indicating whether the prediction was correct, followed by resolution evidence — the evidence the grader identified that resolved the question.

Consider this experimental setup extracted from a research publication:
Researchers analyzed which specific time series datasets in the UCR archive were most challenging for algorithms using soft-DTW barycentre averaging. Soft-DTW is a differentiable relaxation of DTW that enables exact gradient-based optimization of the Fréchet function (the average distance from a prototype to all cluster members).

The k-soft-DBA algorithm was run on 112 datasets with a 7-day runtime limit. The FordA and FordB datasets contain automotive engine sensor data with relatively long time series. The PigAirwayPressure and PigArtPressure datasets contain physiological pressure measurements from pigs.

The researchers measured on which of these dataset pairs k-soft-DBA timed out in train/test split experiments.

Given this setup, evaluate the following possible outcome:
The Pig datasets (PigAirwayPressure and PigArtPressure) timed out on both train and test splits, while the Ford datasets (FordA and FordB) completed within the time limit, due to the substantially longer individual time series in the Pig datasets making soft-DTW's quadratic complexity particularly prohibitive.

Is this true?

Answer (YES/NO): NO